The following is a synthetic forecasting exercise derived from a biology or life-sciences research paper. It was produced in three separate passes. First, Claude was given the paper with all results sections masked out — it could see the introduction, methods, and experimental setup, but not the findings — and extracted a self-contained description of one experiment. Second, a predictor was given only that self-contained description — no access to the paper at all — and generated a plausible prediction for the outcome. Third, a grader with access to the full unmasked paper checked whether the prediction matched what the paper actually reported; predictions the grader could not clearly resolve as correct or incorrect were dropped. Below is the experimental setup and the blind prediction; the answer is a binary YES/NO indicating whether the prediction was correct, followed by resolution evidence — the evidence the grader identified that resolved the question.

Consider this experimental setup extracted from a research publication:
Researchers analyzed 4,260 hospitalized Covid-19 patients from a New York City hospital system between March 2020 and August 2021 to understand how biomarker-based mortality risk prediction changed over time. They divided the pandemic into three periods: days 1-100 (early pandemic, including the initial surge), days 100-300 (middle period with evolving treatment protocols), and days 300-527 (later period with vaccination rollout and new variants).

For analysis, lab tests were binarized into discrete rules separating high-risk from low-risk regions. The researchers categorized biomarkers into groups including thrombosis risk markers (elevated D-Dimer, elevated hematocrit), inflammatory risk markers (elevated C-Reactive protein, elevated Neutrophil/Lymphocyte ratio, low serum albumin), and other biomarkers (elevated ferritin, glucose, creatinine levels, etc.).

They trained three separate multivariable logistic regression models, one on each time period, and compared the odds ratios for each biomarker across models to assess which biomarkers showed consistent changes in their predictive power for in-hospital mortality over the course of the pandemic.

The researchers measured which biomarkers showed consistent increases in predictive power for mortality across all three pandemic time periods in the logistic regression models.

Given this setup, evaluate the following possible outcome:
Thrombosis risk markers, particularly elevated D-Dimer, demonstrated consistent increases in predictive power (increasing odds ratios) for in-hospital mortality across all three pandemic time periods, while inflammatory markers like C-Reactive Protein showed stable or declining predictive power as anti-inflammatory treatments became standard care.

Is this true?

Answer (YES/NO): NO